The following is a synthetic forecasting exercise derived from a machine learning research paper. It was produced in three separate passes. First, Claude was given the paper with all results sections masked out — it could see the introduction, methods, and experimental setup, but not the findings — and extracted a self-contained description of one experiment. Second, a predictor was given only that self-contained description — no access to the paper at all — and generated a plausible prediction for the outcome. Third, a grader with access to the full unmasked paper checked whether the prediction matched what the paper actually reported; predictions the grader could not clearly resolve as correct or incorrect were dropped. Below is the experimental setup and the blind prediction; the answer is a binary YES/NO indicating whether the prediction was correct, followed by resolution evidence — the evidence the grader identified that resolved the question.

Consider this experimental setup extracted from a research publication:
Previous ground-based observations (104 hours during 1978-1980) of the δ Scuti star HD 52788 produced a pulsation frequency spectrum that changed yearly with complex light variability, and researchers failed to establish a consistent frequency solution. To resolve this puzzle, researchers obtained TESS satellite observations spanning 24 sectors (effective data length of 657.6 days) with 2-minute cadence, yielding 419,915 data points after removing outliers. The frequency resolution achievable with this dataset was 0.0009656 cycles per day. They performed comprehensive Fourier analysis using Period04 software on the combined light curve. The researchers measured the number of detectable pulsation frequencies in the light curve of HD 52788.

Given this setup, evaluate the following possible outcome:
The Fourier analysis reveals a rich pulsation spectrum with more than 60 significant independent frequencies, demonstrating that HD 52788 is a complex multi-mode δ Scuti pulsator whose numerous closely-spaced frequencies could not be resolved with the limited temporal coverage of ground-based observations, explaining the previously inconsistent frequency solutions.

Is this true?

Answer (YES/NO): YES